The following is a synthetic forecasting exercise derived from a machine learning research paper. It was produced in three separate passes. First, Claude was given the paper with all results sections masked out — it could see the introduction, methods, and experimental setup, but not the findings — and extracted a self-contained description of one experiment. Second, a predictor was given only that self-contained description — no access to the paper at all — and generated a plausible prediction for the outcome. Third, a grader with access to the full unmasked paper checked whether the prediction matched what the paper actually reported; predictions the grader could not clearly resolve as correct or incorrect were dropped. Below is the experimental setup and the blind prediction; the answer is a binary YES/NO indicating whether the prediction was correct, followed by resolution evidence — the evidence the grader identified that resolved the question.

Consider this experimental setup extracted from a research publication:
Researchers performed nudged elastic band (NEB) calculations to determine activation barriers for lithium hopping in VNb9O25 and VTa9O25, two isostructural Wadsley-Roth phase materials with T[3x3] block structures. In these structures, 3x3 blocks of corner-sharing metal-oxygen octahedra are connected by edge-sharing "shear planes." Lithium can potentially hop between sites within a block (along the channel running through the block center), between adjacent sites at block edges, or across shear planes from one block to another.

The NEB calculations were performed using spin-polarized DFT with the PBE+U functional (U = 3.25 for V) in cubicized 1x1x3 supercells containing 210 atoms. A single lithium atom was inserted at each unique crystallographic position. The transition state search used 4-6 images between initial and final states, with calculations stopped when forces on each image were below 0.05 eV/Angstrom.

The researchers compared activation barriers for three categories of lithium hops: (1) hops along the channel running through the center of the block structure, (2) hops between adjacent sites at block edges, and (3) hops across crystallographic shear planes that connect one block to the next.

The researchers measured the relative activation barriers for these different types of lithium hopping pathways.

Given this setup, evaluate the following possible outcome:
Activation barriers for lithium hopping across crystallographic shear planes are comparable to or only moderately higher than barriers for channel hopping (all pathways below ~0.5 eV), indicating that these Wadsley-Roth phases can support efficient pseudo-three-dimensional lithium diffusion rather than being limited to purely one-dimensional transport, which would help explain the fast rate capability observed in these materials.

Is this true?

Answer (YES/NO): NO